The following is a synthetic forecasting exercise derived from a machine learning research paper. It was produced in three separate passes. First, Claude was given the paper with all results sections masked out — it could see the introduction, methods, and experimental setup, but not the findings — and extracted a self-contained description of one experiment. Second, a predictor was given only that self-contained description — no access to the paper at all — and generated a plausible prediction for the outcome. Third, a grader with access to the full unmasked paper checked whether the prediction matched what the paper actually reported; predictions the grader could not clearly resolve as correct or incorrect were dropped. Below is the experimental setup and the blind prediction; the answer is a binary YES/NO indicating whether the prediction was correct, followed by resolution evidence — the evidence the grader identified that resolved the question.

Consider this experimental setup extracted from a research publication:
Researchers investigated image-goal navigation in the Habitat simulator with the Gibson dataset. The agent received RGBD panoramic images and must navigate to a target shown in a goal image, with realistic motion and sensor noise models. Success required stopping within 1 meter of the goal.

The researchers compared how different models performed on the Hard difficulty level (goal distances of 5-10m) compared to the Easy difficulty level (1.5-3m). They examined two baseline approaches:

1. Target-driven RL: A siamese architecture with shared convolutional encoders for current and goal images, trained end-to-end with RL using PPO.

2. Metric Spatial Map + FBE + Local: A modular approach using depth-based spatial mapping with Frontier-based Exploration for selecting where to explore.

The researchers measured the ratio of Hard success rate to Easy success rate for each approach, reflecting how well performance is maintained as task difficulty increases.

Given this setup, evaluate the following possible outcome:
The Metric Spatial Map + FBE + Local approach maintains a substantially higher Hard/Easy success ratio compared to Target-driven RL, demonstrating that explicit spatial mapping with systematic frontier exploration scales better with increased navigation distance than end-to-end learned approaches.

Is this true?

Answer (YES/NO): NO